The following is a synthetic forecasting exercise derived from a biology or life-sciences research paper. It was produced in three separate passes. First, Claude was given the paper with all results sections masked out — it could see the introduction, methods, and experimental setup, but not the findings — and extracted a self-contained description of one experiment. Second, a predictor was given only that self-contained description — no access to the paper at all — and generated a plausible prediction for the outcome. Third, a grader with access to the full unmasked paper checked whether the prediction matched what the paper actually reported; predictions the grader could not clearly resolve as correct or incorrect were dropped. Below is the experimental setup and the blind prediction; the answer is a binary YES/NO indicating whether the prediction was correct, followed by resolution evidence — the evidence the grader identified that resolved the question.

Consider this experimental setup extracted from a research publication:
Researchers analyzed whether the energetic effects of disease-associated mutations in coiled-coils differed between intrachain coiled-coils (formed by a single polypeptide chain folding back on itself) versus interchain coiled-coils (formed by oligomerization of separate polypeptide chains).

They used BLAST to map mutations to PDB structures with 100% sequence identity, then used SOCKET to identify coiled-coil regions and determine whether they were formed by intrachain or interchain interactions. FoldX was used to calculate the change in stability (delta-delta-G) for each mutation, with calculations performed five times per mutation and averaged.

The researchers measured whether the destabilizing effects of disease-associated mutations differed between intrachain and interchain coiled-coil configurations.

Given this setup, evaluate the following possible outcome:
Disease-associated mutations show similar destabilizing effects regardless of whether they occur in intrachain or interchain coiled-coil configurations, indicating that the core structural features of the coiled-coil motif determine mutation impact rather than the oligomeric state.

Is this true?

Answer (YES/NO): NO